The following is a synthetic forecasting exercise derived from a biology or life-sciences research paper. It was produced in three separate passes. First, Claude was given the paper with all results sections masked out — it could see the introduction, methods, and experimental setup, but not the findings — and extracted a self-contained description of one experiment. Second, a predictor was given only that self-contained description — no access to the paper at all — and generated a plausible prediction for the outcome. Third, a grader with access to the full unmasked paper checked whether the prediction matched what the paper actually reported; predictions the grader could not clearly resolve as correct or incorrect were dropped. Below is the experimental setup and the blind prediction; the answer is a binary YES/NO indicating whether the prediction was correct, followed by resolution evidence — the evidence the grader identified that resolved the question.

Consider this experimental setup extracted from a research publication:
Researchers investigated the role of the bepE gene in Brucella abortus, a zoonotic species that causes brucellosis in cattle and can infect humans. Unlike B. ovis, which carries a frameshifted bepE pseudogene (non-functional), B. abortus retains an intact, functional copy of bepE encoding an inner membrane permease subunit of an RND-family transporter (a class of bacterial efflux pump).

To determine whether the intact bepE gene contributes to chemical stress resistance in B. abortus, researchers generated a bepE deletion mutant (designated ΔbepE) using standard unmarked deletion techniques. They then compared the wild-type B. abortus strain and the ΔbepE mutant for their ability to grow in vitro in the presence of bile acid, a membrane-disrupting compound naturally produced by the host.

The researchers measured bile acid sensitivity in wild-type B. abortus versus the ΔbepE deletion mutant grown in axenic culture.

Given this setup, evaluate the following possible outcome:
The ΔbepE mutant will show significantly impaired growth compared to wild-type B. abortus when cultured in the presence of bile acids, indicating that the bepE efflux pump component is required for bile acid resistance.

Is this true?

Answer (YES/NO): YES